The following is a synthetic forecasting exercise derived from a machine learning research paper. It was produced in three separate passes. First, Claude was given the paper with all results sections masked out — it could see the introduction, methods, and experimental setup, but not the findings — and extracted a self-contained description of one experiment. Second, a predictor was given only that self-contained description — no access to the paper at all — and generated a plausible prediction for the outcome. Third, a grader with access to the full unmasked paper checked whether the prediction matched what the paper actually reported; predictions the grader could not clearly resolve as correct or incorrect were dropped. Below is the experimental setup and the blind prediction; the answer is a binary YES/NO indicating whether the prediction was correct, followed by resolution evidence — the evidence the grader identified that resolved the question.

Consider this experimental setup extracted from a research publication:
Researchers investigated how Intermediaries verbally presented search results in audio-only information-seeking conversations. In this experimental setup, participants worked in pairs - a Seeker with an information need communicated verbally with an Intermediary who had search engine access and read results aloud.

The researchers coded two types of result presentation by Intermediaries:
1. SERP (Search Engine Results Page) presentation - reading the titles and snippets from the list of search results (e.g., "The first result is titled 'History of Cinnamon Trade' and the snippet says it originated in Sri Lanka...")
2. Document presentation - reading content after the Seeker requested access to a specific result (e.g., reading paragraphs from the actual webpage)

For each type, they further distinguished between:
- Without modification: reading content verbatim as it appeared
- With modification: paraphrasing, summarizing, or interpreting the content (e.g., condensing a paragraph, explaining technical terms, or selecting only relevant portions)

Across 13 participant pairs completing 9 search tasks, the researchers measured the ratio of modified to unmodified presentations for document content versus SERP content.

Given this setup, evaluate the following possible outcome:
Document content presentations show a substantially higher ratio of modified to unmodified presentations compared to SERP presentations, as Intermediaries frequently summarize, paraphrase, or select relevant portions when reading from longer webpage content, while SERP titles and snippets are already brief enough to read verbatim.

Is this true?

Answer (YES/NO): YES